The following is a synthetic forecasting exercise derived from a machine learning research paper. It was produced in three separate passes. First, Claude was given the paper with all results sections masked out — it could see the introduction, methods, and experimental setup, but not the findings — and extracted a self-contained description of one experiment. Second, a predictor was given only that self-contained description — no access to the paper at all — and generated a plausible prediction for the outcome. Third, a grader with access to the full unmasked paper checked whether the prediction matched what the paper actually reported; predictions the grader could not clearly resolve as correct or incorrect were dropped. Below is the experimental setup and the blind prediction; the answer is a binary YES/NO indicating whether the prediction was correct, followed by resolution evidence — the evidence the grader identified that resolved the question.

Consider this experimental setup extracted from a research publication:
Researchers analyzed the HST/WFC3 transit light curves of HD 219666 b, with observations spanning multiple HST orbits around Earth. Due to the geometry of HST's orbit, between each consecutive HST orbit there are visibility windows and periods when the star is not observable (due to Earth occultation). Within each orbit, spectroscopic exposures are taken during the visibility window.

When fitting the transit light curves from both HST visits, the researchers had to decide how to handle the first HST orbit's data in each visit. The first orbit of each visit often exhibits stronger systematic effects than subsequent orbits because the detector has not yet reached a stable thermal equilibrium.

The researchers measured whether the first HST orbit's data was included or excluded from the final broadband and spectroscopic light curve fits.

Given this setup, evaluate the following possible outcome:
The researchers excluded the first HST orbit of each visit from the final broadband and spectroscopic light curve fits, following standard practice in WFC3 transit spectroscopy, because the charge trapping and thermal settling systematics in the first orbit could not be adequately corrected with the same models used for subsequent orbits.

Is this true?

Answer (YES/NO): YES